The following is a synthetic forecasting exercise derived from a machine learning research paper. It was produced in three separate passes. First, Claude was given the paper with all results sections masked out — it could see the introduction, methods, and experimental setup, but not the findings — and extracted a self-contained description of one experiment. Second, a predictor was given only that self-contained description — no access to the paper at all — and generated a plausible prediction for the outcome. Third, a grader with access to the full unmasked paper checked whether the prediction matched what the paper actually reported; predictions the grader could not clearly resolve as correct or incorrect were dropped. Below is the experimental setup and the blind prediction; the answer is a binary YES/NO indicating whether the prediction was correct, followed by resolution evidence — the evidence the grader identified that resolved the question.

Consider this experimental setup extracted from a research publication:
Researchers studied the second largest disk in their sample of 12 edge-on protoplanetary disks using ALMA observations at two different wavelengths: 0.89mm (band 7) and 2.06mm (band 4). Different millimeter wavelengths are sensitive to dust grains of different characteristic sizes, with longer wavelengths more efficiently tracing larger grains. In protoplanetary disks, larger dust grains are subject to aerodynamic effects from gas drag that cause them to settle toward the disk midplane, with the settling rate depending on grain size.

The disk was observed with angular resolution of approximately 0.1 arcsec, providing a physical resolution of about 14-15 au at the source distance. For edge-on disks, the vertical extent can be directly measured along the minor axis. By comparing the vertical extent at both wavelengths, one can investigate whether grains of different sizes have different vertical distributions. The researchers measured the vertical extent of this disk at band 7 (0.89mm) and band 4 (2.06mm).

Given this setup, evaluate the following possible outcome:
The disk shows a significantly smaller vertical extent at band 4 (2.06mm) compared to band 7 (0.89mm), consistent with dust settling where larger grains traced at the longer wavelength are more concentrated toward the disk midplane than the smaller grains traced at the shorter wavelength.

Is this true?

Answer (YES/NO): YES